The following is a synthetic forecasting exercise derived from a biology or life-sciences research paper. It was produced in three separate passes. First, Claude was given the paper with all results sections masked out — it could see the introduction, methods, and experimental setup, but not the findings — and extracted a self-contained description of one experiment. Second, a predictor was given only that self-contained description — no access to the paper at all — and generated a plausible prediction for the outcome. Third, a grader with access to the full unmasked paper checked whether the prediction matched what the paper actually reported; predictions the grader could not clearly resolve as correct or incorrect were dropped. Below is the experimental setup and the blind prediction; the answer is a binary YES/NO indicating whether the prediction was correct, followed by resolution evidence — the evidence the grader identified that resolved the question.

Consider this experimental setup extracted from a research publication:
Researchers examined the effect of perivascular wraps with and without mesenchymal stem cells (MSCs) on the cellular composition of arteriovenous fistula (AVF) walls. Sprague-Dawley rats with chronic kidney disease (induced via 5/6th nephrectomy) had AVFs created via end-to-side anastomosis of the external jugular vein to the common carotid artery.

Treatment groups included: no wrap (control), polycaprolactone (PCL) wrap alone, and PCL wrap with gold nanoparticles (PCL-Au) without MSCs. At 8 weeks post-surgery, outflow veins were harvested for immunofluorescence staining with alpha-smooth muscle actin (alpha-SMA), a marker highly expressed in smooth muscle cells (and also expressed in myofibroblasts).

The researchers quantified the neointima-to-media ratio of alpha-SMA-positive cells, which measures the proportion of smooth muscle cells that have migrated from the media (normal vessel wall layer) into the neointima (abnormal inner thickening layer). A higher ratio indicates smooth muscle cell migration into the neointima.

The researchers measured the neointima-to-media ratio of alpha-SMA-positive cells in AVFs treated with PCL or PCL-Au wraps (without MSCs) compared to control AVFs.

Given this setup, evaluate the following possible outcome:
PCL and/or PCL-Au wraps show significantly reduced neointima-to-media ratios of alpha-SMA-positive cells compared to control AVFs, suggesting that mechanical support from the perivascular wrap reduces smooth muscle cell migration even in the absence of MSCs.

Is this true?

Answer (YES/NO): NO